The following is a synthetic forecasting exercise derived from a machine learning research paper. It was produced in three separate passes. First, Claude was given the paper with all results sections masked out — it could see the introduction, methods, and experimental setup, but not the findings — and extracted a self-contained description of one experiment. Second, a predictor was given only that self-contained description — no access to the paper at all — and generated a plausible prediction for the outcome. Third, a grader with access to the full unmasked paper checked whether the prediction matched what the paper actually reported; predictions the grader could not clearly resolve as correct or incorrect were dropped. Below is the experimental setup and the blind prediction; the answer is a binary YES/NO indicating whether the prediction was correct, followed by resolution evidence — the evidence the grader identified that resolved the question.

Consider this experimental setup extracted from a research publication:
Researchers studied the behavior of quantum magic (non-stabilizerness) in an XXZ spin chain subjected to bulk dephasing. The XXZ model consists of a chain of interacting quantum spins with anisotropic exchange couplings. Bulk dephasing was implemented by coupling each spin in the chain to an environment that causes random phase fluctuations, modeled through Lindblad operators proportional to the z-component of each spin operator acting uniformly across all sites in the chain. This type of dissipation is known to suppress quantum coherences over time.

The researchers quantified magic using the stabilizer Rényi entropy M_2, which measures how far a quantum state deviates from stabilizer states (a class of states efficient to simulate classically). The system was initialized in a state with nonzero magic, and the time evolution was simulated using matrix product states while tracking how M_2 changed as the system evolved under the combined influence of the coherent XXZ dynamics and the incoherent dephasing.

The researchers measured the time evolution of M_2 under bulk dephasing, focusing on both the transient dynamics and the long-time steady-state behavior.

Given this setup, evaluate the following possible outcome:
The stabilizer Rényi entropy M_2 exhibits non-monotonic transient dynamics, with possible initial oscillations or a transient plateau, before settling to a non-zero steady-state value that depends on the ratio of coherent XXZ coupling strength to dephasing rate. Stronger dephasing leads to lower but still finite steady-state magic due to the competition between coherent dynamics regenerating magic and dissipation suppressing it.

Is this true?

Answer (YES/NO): NO